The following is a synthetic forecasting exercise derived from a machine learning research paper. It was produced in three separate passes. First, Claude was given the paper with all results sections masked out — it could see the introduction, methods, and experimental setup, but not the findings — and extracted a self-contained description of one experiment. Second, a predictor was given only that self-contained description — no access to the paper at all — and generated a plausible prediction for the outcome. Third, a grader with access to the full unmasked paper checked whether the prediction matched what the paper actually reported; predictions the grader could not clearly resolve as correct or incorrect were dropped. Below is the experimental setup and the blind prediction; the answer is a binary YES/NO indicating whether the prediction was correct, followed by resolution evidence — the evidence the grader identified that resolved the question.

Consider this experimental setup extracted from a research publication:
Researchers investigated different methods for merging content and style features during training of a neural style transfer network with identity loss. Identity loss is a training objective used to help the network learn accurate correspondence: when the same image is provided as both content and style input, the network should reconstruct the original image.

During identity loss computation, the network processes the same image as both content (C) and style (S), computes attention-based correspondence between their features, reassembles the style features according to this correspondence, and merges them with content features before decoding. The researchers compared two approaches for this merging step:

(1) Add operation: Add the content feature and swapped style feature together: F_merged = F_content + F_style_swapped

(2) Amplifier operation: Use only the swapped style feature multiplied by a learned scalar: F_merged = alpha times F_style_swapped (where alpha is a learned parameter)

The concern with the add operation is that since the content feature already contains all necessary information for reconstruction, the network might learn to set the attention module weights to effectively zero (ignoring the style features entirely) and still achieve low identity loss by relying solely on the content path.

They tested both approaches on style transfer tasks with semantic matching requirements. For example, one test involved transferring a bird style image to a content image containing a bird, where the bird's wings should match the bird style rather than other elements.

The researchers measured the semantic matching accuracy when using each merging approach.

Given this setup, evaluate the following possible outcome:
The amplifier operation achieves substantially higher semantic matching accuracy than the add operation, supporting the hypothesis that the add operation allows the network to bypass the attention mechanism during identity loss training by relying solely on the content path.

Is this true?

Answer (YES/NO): YES